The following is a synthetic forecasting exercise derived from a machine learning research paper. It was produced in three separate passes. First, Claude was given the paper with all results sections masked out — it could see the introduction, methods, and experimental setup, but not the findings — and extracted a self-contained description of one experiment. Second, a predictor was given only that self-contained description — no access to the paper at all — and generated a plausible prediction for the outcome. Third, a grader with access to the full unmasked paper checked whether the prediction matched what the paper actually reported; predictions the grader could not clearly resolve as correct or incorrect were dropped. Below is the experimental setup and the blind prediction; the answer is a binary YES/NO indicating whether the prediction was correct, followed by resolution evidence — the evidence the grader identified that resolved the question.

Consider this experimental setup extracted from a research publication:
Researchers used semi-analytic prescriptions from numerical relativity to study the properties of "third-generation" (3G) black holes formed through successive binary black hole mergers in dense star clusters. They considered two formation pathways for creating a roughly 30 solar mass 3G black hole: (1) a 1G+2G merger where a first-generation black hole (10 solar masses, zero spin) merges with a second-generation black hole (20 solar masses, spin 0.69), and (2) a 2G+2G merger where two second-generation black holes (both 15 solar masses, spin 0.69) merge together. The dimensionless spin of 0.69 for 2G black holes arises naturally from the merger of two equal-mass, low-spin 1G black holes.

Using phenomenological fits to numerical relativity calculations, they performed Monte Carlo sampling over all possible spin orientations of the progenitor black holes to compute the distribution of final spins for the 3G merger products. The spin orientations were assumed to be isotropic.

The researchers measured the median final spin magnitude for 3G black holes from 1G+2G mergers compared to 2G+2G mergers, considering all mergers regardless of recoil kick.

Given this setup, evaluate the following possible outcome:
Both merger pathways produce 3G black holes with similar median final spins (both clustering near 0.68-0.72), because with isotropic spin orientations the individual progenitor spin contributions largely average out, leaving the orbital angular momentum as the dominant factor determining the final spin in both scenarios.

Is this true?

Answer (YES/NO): NO